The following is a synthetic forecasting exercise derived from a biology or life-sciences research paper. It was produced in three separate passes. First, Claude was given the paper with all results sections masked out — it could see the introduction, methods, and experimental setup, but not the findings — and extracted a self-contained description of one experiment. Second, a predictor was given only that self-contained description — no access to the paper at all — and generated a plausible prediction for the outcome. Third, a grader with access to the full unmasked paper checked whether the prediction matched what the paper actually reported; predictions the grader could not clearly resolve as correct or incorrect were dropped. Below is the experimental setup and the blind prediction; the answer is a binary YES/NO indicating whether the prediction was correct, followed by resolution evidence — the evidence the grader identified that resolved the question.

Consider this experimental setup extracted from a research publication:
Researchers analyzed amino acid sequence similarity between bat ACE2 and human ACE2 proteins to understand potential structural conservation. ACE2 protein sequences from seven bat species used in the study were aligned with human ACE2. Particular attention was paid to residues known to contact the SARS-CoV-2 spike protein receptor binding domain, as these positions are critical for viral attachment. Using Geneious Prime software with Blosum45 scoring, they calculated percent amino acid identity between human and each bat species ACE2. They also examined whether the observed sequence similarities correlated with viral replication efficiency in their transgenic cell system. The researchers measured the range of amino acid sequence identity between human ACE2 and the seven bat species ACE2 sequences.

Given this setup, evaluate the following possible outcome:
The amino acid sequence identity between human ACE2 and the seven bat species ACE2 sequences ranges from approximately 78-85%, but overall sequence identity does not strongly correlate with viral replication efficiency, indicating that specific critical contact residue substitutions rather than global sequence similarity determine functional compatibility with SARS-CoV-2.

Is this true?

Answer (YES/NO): NO